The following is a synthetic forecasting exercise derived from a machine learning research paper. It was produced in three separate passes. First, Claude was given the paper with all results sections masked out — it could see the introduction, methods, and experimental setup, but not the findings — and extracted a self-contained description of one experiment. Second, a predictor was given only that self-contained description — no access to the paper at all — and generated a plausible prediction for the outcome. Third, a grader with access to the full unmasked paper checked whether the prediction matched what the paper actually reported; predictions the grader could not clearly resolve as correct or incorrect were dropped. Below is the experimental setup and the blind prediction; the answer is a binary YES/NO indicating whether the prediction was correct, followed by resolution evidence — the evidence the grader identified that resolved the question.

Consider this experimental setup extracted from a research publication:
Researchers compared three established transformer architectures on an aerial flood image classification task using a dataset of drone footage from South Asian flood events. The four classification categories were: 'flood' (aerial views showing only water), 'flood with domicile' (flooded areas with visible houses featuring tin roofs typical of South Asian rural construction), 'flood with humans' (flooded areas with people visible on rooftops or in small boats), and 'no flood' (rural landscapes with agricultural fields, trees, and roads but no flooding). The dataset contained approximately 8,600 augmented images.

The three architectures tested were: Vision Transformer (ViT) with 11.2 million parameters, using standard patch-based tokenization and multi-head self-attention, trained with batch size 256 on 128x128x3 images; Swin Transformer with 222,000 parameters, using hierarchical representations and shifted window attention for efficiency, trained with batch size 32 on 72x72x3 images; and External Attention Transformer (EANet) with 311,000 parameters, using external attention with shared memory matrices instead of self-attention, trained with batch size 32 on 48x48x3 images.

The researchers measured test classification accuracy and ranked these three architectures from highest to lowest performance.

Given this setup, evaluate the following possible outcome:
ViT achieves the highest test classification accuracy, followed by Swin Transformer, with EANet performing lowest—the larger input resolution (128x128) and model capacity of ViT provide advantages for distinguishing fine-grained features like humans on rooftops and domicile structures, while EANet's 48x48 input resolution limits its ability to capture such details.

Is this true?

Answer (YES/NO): YES